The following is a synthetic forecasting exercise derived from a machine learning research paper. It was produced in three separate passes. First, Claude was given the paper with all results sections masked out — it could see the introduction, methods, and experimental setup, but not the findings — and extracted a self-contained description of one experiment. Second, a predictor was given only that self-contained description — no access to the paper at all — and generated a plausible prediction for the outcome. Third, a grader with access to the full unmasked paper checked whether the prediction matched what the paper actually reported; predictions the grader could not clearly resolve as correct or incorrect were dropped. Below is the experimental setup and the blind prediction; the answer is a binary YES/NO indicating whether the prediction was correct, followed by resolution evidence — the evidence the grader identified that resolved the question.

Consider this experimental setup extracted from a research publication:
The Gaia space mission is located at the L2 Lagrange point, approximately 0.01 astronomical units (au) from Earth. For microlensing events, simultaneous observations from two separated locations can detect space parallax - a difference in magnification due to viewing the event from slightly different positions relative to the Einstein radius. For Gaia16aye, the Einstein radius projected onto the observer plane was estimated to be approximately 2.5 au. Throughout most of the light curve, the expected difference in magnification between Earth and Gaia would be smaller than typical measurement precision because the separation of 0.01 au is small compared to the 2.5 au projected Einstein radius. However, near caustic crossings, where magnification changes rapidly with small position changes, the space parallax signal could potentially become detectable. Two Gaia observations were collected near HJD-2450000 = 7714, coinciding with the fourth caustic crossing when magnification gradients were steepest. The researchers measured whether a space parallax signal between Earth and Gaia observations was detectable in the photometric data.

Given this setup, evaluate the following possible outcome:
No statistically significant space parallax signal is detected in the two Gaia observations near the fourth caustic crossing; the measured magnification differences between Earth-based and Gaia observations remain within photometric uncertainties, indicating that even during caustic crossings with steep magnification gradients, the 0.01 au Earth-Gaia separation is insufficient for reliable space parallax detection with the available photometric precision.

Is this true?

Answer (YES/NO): NO